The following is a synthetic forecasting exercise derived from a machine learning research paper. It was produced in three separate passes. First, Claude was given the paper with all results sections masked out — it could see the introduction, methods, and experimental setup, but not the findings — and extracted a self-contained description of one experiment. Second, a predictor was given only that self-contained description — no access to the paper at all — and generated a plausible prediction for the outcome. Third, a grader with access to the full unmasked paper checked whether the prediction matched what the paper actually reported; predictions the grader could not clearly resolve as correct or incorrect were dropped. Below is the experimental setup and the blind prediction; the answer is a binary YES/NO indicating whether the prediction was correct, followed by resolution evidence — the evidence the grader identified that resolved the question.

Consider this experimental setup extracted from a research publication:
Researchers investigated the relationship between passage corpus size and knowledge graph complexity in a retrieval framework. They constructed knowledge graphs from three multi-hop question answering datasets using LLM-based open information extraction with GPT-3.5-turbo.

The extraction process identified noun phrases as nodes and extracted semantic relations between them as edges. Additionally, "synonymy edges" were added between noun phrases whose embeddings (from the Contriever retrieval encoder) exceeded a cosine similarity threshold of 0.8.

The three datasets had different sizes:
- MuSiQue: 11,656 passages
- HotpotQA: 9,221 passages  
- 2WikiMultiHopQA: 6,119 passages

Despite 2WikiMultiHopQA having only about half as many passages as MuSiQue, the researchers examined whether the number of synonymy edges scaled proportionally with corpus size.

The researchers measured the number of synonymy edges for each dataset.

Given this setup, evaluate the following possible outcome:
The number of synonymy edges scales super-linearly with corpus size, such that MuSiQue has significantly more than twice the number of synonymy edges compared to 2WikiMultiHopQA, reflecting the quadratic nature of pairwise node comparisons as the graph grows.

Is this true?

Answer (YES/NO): NO